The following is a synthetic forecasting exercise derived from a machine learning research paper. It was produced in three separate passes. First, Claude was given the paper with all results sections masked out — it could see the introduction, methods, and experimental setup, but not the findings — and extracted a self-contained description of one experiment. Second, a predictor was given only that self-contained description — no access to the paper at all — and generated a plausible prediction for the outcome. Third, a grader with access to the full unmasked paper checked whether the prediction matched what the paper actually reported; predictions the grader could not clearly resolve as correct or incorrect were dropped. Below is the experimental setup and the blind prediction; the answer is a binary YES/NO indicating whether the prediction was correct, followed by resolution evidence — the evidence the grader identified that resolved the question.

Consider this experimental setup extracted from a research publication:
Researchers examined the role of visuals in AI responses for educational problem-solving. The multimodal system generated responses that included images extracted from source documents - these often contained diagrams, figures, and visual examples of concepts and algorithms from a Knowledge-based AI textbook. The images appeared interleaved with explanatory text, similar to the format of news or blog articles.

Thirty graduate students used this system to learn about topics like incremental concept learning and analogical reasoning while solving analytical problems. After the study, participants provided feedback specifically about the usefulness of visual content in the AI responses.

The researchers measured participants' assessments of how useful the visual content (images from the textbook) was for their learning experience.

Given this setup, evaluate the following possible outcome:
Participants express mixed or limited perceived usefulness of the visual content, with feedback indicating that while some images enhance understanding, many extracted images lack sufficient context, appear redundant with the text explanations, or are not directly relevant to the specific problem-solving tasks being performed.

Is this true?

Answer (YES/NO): NO